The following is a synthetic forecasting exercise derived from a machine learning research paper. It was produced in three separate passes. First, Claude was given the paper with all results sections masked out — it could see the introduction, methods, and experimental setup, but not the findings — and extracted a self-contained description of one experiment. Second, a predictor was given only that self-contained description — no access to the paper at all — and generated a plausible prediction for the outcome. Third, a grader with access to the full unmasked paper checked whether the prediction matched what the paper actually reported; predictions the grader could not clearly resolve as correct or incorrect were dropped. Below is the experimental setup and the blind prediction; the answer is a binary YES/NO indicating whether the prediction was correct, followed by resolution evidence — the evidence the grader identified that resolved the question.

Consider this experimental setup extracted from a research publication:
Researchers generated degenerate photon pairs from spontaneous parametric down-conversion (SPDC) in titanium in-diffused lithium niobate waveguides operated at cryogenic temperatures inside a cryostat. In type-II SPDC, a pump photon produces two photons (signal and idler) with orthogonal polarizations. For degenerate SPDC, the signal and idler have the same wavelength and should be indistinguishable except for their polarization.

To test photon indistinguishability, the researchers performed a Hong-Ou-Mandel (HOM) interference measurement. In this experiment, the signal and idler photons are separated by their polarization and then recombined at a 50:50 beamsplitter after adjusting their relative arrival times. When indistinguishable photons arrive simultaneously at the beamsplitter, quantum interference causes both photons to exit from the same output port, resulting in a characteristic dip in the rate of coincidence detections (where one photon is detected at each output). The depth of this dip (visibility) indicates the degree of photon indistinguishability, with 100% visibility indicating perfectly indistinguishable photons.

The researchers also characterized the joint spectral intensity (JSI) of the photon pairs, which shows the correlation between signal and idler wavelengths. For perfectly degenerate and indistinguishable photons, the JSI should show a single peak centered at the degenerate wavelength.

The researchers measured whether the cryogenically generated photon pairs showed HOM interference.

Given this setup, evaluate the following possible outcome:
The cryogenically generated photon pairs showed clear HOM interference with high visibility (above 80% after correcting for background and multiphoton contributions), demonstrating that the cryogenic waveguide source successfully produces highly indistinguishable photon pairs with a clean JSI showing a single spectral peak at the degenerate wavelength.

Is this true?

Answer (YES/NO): NO